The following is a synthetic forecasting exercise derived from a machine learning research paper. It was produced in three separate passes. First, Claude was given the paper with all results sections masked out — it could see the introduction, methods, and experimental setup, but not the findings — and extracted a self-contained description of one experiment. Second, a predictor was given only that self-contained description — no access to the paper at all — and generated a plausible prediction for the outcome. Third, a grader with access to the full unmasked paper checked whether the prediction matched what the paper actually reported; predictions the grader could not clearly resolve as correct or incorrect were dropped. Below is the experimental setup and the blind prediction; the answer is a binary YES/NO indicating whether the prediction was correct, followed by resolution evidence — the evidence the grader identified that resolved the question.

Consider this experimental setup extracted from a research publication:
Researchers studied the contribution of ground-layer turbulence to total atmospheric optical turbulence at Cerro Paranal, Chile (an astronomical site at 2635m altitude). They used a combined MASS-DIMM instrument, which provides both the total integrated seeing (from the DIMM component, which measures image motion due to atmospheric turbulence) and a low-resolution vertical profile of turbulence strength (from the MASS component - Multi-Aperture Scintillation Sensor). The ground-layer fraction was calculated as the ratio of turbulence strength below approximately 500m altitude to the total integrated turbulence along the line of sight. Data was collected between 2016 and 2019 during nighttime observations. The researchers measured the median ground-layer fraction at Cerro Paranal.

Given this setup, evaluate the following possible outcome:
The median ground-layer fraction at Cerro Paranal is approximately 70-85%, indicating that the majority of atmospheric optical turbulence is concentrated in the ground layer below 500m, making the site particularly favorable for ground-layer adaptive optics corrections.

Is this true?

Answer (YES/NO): NO